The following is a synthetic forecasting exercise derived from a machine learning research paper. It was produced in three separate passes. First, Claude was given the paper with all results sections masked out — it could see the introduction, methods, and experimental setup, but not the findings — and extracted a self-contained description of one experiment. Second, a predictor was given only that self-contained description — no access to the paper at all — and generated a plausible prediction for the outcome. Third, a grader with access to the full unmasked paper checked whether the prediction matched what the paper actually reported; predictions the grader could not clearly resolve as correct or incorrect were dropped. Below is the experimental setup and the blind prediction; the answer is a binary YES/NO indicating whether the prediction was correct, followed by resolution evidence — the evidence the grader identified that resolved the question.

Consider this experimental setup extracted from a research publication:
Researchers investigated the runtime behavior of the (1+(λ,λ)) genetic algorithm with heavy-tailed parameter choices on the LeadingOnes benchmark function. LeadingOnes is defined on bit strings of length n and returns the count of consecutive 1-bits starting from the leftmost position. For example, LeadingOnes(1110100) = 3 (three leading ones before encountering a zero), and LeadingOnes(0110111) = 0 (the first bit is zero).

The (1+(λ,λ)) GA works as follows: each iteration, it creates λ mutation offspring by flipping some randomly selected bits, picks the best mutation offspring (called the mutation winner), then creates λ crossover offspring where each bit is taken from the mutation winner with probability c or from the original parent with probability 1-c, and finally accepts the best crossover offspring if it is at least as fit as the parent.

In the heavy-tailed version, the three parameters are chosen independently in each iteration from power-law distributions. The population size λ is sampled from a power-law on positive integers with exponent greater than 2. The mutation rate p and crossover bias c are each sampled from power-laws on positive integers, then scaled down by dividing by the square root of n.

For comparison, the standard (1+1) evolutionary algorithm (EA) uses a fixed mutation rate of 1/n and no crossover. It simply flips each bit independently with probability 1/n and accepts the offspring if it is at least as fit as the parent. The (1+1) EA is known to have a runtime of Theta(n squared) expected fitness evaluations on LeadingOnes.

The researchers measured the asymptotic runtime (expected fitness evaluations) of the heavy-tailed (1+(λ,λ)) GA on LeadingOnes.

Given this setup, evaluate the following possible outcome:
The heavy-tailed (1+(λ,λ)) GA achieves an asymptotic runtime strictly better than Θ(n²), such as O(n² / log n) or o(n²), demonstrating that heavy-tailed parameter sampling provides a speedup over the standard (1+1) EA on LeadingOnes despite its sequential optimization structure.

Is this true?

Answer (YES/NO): NO